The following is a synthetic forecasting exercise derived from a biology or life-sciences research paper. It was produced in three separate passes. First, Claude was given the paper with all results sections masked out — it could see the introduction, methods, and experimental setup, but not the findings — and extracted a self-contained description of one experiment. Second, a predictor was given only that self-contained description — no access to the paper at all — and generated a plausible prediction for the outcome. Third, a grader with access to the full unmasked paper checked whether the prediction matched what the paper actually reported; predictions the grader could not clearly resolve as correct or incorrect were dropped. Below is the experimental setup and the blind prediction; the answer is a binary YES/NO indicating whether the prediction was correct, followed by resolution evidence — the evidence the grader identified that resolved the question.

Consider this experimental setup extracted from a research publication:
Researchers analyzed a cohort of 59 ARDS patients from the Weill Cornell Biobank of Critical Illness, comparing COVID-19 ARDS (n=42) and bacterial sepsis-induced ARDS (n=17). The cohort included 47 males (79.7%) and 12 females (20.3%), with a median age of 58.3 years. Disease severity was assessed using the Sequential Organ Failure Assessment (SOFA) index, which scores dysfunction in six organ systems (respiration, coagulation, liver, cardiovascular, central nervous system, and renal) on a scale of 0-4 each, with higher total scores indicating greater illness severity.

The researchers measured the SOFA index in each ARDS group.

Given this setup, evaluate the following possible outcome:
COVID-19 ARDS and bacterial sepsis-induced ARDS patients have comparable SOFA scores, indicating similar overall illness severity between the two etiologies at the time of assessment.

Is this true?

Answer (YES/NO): YES